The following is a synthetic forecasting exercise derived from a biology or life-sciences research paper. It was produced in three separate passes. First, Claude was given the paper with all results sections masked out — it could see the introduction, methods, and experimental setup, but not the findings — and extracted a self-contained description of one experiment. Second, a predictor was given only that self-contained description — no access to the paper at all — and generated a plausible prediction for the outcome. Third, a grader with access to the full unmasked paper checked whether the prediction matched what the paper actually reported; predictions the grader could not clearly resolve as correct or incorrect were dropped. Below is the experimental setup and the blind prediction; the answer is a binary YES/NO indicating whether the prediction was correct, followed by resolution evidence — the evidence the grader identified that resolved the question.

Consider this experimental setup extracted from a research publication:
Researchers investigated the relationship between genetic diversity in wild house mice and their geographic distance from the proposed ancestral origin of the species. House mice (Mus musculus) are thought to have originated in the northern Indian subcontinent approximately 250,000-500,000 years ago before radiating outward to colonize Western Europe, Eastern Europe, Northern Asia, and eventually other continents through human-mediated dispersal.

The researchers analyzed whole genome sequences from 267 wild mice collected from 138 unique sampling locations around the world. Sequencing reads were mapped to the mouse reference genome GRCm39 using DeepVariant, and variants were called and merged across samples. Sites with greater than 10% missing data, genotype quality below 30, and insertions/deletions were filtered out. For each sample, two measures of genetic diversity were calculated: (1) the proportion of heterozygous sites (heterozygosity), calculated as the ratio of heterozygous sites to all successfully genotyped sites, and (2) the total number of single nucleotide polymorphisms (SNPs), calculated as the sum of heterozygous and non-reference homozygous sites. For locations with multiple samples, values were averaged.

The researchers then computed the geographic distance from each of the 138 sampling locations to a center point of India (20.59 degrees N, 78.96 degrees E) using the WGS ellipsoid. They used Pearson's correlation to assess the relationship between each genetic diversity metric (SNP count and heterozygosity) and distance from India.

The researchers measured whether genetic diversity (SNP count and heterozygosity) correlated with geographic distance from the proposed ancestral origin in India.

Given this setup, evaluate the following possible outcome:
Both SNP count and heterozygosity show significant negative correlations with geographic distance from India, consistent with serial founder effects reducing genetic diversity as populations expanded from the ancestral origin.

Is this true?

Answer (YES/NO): YES